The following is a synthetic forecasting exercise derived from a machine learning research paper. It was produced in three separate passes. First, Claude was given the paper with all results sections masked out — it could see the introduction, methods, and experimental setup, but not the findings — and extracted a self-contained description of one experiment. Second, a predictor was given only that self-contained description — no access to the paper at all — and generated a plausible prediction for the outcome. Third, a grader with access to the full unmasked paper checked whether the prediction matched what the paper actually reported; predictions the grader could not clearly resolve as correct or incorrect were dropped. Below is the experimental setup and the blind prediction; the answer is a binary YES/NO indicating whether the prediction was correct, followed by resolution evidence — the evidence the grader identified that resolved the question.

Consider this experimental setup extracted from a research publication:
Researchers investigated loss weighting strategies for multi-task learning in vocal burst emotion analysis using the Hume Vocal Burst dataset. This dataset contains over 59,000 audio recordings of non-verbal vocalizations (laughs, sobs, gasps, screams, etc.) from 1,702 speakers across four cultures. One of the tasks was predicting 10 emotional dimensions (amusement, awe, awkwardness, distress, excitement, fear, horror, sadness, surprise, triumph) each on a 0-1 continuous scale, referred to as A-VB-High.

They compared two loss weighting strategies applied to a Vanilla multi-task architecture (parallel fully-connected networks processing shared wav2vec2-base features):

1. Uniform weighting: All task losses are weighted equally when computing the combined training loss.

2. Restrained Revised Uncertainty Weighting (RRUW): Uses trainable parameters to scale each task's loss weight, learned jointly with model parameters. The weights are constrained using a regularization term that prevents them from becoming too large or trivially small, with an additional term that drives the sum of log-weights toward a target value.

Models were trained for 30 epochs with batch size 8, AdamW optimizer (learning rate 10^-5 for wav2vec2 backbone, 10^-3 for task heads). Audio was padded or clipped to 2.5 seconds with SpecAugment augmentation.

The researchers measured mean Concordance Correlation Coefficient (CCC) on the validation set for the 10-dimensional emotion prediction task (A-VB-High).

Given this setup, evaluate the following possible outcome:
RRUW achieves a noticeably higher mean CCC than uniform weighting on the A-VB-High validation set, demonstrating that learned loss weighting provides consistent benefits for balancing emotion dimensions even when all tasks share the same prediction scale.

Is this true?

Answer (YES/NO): NO